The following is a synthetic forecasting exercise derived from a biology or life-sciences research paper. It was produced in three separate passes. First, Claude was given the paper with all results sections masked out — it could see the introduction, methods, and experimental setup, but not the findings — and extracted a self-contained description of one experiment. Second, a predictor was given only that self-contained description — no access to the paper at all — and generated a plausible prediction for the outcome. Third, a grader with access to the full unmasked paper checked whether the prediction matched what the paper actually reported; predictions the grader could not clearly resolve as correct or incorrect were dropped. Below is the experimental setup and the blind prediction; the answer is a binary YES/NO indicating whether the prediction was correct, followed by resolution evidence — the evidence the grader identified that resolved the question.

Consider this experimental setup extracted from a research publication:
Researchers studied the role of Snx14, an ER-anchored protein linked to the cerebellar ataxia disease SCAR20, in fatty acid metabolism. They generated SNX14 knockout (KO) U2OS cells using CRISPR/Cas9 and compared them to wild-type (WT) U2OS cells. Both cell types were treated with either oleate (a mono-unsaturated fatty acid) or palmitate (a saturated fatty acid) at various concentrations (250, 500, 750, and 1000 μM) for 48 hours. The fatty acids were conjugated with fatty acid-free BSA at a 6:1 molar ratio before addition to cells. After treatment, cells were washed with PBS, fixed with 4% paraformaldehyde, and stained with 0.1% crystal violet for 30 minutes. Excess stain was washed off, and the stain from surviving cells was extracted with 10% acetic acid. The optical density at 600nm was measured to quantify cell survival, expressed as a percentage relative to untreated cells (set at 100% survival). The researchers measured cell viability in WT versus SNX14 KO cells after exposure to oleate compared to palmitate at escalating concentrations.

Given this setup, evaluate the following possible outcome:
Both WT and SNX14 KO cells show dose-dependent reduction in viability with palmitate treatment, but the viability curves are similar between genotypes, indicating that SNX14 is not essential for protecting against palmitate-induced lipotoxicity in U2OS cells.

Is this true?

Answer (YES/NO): NO